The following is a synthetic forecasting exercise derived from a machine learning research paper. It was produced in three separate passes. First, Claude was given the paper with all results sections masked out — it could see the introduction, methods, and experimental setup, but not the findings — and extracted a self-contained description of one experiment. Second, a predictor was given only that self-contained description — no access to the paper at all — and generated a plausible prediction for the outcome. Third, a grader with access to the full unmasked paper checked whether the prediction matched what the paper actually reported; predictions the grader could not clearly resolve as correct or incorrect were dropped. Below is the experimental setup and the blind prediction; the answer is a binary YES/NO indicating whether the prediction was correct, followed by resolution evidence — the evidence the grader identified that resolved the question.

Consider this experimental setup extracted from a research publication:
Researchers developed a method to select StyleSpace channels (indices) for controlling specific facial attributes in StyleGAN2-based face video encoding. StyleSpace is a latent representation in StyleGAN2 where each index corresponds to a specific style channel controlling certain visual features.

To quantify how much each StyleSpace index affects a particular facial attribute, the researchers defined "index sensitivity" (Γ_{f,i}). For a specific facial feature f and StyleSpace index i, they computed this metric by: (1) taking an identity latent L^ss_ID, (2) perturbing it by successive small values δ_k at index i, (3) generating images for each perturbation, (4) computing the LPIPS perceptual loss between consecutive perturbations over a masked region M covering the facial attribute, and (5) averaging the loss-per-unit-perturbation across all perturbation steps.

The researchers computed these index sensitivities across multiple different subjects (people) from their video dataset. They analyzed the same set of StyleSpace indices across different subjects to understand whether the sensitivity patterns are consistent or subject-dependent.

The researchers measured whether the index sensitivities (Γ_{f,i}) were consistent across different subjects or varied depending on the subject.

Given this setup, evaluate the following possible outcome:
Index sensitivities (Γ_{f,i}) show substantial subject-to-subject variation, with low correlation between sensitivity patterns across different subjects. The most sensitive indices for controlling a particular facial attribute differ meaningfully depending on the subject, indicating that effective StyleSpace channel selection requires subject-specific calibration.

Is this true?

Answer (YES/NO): NO